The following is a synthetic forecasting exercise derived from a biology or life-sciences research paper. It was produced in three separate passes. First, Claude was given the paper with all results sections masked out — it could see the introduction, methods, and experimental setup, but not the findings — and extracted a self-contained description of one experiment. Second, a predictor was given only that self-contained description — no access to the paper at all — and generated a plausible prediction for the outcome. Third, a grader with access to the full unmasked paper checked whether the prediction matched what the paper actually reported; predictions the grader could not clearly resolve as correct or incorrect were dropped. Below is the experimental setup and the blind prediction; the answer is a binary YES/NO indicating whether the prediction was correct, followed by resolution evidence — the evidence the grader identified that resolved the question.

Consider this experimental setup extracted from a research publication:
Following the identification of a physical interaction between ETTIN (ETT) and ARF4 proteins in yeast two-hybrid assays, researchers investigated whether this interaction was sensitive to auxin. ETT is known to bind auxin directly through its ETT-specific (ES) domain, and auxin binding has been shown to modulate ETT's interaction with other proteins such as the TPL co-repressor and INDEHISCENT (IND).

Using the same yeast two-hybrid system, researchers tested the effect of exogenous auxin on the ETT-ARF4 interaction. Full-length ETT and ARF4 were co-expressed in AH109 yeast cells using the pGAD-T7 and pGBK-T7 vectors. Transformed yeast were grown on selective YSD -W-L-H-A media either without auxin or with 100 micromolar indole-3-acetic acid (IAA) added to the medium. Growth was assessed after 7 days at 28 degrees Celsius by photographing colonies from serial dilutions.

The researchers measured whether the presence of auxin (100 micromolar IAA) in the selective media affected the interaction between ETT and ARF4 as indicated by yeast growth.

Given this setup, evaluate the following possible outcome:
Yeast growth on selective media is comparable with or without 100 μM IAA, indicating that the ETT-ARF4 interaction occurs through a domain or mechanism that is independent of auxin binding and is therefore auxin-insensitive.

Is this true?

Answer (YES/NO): YES